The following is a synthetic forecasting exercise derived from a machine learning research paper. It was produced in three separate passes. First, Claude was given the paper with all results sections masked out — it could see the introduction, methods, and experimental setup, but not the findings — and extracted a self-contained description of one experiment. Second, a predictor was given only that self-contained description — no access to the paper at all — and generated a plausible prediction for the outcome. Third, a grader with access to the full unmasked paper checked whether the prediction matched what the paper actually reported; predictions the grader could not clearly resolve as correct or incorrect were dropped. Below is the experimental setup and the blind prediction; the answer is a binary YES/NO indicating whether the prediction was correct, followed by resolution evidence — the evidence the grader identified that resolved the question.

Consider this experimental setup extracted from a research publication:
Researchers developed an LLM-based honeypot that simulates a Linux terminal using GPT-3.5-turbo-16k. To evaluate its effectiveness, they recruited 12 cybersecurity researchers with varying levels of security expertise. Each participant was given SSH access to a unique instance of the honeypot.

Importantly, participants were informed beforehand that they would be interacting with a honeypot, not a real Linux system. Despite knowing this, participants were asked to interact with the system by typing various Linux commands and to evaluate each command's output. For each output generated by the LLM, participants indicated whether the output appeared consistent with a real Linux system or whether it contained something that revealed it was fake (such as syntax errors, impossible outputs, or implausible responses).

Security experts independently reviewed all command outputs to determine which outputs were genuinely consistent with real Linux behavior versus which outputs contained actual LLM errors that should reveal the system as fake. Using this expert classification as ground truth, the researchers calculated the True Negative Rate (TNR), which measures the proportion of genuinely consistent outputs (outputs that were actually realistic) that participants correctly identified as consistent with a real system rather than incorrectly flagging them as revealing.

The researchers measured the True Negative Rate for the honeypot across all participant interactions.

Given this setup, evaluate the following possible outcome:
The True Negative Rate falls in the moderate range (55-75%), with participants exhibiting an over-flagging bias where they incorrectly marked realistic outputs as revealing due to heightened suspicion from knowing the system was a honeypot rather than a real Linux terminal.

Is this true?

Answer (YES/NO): NO